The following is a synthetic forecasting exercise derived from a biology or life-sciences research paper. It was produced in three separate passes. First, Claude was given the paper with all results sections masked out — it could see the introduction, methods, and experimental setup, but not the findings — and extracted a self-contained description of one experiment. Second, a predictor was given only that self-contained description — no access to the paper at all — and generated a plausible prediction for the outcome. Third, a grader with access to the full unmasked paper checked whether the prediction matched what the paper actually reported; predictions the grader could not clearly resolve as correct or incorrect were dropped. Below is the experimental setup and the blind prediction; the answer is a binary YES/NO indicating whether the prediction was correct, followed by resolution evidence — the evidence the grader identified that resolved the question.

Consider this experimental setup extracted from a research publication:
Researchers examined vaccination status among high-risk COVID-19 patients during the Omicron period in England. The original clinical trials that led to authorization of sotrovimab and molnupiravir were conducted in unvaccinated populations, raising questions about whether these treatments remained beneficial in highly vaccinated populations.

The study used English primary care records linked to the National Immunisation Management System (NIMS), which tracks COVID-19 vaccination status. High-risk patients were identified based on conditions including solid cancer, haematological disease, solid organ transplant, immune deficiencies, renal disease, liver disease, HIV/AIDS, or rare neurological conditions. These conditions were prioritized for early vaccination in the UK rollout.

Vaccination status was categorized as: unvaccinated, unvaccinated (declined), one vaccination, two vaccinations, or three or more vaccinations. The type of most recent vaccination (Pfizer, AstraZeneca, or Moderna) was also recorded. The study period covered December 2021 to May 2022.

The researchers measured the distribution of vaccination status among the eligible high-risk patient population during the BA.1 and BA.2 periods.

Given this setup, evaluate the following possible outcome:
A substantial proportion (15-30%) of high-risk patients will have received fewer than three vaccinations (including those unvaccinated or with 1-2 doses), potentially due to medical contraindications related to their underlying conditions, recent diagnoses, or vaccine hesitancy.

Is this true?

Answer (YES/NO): YES